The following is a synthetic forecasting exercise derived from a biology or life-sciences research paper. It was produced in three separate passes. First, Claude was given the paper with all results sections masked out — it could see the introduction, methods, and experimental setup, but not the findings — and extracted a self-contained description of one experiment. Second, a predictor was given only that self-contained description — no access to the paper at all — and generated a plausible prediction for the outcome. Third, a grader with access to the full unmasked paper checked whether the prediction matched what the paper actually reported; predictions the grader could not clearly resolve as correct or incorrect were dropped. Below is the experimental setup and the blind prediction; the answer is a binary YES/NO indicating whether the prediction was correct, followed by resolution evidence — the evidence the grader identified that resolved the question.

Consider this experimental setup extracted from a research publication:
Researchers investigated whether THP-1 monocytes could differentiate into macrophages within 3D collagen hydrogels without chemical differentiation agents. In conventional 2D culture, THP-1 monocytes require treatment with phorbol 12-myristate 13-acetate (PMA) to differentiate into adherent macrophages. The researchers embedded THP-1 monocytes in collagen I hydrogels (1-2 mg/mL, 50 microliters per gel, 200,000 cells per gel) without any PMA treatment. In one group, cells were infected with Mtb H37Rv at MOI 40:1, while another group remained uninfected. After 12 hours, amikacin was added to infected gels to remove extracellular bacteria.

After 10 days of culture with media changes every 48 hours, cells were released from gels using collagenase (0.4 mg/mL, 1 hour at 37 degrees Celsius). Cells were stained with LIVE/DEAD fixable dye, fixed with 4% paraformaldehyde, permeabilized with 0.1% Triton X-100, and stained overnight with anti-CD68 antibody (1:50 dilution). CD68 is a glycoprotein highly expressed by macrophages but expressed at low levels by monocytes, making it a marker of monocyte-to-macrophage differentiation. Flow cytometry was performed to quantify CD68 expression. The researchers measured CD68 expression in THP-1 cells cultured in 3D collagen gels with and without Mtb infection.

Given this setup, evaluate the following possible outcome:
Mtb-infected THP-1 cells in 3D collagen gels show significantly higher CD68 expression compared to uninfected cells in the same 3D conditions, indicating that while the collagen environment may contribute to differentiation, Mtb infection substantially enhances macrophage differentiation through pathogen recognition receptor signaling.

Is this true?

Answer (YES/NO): YES